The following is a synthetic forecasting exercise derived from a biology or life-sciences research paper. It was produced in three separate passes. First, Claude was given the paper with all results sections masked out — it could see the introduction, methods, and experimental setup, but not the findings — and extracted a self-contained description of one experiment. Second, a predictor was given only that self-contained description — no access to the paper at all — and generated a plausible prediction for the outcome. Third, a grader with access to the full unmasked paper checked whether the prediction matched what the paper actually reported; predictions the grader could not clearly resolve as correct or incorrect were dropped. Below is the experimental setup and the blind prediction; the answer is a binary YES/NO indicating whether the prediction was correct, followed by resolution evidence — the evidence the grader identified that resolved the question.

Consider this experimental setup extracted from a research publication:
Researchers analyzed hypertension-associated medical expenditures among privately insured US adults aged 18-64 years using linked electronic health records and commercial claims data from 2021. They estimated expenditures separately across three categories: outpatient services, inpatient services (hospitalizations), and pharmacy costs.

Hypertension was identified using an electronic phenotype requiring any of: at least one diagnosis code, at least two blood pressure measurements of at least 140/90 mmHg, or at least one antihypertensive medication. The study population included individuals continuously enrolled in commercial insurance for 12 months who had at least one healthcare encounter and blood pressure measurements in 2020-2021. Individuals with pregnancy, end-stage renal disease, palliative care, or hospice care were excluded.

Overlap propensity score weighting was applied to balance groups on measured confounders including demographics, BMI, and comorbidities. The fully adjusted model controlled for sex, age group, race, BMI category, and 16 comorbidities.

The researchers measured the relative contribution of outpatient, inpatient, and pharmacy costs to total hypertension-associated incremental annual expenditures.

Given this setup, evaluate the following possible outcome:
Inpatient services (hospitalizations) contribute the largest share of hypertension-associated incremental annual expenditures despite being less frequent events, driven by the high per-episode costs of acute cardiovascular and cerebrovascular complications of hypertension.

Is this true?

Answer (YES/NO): YES